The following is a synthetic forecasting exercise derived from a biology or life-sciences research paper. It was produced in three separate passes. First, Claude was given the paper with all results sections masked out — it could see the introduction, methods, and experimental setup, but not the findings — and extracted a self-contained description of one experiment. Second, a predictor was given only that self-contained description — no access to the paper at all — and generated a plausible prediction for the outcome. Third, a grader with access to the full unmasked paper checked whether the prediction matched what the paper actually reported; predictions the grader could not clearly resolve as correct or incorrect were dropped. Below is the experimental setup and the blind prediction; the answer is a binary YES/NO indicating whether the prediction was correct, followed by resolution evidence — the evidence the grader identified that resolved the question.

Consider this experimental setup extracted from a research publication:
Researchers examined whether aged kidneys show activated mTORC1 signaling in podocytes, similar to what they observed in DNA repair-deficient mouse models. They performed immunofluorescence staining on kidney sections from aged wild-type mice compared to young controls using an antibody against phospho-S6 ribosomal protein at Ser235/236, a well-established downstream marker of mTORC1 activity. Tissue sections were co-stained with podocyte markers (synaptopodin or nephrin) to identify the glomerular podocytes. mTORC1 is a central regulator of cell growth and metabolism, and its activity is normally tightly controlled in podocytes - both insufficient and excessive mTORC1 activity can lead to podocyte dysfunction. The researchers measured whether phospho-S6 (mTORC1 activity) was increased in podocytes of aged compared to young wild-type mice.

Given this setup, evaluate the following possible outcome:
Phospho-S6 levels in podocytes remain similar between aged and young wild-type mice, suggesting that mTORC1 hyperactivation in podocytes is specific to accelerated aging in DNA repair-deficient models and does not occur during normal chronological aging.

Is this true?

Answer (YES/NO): NO